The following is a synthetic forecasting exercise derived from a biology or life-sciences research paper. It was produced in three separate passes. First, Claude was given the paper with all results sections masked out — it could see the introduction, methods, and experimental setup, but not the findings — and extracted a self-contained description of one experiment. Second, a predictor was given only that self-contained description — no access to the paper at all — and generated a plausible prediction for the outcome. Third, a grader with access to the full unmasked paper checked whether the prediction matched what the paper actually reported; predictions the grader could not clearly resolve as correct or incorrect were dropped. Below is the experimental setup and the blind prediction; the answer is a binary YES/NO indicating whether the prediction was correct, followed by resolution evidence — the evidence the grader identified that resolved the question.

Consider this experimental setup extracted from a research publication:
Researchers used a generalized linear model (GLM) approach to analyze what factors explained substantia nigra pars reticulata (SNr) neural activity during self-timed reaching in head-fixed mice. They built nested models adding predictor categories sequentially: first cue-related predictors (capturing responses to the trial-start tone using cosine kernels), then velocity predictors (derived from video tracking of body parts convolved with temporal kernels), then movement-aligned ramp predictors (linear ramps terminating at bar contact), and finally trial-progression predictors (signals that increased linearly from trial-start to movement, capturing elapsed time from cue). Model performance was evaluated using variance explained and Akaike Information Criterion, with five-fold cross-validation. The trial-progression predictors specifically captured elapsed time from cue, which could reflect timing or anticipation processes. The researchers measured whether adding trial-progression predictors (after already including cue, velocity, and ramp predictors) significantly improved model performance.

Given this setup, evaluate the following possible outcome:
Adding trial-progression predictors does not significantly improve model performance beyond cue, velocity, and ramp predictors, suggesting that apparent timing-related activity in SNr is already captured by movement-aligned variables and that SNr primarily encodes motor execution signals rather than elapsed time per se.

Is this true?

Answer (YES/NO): YES